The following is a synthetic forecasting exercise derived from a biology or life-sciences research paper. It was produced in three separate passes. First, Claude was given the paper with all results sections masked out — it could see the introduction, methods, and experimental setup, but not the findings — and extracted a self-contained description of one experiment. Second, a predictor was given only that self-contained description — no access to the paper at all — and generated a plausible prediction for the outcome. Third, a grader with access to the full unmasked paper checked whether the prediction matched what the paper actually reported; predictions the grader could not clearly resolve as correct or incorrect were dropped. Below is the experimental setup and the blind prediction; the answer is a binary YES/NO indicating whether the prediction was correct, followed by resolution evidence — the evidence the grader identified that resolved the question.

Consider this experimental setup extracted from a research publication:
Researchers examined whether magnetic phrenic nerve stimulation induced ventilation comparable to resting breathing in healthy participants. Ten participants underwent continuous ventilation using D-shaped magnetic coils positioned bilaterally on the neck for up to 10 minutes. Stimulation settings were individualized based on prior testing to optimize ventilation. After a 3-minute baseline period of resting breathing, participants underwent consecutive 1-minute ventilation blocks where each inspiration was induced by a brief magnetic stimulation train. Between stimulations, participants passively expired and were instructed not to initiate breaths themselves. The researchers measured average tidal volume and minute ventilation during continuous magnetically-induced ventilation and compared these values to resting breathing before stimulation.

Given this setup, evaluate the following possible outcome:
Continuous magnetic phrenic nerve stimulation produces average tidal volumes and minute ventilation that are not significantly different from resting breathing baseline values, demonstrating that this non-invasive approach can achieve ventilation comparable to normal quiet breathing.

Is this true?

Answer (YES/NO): NO